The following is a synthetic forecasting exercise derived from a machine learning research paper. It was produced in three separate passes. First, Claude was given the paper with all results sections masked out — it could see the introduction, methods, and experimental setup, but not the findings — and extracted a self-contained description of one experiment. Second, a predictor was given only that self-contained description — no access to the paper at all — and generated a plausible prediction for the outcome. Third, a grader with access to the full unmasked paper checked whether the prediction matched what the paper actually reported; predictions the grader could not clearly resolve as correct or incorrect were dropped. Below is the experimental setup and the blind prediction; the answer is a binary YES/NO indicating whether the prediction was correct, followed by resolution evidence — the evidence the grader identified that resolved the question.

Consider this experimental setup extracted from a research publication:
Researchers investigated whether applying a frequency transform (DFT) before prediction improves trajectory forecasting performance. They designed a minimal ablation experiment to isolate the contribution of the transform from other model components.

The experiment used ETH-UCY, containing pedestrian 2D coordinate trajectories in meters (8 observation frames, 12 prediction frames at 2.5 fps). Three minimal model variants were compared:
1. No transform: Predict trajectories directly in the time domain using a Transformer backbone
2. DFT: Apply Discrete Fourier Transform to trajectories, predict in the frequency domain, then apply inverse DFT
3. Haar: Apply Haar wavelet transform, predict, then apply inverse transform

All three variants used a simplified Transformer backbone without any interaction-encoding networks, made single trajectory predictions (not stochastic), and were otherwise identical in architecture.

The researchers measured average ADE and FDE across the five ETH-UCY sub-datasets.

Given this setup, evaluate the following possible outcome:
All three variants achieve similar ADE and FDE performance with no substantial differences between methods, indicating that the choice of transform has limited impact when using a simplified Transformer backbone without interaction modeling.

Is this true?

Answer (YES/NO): NO